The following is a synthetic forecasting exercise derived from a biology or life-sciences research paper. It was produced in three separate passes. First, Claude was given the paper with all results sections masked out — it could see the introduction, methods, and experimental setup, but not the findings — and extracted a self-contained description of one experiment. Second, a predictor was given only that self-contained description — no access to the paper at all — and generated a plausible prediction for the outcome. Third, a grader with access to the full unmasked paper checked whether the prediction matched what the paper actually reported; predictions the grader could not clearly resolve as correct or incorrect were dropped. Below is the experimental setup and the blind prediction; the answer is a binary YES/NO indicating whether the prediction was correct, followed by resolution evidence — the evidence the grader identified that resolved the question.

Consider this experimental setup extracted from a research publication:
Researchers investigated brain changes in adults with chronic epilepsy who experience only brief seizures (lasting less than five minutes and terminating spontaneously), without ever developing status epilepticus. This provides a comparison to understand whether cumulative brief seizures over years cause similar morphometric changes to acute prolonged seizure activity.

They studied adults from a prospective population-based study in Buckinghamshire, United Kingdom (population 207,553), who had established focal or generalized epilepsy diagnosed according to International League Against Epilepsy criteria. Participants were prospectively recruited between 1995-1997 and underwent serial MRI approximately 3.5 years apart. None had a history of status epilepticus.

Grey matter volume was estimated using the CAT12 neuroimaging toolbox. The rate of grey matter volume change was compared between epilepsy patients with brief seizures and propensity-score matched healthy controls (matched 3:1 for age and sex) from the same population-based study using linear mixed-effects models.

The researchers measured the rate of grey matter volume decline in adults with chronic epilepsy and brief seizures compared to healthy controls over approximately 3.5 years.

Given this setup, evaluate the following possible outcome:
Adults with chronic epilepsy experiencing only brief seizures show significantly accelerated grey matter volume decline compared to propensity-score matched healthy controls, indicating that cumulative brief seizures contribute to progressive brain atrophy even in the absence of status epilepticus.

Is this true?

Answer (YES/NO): NO